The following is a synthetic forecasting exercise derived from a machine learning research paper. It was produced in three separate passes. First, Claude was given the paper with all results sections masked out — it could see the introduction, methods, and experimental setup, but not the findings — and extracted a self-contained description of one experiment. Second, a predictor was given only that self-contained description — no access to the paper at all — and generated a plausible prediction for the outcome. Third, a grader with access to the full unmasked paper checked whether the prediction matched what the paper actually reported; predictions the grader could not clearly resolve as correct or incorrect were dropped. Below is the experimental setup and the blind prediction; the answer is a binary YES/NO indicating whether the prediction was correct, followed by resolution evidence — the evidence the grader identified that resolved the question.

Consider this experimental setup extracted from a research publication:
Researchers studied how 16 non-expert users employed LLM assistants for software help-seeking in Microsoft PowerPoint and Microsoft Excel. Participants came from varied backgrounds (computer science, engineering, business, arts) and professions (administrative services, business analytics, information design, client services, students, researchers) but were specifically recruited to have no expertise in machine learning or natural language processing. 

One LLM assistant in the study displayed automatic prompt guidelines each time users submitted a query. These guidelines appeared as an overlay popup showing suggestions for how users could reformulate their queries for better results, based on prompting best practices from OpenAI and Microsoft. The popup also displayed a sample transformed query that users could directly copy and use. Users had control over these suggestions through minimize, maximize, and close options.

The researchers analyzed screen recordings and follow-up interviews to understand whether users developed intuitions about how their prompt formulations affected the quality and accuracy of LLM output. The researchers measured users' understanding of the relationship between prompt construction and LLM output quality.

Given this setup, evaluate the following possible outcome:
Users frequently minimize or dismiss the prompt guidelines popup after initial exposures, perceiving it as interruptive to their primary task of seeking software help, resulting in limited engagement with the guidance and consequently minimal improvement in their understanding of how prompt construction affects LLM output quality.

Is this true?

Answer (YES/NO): NO